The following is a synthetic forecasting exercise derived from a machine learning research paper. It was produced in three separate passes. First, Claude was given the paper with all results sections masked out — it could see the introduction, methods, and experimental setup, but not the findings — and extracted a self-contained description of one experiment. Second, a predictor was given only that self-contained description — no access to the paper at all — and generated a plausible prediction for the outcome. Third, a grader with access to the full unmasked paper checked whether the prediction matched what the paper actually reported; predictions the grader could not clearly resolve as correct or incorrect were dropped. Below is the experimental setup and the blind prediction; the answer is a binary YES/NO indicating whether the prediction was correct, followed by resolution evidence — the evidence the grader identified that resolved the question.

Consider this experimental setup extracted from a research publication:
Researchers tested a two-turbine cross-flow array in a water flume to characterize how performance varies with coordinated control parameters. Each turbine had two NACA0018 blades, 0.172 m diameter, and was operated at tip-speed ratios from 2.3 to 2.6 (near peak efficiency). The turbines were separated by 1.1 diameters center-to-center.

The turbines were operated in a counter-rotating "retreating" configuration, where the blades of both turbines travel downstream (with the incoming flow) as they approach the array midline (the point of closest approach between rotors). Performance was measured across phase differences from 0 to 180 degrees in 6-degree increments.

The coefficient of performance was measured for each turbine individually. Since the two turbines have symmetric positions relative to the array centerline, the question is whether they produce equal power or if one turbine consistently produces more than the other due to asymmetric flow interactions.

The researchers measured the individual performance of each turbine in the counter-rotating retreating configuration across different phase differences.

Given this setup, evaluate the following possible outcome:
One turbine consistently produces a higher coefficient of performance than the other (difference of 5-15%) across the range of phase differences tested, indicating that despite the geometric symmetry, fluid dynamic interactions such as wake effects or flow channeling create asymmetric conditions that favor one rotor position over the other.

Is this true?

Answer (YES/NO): NO